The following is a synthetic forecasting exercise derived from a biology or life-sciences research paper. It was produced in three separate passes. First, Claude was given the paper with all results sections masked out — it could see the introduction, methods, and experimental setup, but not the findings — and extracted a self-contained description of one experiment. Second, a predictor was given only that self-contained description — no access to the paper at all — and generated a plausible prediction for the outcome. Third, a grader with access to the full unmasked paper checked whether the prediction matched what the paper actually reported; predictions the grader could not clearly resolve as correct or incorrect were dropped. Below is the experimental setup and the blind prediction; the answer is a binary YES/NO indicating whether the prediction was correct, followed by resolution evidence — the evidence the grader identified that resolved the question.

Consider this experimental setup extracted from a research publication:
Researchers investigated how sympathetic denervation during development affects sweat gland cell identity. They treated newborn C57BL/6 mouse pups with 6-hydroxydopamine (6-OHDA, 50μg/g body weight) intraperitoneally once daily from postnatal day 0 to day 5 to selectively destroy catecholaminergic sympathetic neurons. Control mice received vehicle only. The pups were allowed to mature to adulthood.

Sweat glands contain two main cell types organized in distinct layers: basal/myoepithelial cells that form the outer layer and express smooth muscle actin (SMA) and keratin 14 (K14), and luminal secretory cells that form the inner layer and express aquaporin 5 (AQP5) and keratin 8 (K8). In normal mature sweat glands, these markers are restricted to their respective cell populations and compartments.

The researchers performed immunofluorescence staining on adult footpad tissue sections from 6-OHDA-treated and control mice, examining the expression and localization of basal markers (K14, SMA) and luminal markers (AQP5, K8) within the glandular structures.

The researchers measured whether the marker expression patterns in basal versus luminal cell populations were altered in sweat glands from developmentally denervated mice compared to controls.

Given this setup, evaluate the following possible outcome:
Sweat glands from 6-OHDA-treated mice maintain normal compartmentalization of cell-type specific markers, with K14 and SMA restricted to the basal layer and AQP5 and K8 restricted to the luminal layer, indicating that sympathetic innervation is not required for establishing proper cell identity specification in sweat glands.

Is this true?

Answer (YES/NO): NO